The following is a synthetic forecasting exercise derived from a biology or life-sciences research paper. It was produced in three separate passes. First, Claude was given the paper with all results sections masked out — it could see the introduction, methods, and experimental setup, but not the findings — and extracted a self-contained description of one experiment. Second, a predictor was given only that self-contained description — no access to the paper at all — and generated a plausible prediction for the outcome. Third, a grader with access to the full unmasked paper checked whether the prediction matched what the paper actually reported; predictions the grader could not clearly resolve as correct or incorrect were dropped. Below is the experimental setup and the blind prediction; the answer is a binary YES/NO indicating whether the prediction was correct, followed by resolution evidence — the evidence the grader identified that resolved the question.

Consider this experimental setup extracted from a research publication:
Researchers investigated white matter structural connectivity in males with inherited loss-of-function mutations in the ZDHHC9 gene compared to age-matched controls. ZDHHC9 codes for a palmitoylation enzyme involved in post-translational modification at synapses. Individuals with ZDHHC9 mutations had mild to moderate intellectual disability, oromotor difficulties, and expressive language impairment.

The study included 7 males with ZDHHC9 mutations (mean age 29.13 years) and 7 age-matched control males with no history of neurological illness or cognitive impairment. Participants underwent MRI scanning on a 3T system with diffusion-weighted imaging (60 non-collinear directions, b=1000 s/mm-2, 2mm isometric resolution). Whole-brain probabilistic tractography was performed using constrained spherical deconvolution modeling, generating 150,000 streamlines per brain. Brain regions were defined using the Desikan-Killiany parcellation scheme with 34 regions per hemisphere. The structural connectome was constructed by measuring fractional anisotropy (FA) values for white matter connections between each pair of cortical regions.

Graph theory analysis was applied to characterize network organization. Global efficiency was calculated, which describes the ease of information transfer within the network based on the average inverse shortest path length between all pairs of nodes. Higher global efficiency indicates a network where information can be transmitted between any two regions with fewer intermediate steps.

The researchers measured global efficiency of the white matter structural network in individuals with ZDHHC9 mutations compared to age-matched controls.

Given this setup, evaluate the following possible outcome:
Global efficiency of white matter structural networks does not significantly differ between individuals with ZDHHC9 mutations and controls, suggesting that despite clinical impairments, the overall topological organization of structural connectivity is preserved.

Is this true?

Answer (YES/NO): NO